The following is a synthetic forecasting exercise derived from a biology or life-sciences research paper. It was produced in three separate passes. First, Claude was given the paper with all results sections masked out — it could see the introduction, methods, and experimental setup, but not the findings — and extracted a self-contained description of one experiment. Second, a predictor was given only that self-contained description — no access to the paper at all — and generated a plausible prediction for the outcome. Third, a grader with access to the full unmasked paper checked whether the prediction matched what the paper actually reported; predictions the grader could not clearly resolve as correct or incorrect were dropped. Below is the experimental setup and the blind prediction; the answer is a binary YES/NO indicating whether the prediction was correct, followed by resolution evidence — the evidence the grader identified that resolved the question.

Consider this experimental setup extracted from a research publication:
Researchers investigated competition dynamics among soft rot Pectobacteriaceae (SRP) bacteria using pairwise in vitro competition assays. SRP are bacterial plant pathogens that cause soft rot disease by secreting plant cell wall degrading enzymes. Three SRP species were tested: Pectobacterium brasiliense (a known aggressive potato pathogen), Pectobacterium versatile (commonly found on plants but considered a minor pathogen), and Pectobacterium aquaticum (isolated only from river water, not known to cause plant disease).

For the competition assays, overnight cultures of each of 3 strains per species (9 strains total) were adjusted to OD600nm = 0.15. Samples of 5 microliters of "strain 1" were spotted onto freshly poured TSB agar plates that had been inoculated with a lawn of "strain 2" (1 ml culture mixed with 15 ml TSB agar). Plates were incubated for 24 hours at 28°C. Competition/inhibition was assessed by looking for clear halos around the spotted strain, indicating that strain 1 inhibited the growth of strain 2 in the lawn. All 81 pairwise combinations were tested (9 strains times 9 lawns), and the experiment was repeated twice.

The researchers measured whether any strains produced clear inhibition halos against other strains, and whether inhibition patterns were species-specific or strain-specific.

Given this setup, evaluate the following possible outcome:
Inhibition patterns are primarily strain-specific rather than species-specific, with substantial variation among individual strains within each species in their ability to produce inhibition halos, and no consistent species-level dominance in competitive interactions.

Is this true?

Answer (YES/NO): YES